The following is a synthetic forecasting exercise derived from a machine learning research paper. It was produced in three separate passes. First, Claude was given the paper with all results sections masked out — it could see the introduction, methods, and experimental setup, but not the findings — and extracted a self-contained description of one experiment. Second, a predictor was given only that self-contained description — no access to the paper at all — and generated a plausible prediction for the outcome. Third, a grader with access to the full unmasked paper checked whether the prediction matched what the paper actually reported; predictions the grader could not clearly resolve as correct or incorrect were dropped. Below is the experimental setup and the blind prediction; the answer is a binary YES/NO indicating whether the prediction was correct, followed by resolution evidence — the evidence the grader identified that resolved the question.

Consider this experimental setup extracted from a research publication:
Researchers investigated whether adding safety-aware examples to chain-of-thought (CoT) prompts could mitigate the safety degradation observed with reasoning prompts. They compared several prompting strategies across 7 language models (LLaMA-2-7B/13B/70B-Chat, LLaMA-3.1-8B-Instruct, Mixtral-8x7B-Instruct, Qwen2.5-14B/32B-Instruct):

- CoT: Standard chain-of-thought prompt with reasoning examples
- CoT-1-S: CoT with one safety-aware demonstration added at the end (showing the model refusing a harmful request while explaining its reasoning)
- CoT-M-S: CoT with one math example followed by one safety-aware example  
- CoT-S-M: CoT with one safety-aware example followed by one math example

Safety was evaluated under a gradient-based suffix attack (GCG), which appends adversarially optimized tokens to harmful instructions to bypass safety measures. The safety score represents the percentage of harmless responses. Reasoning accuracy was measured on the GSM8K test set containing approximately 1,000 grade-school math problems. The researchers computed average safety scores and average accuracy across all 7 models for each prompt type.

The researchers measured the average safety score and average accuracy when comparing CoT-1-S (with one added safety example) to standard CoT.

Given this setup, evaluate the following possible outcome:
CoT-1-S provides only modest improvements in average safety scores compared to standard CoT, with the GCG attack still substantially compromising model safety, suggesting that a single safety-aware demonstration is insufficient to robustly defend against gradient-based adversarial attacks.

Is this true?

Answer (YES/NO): NO